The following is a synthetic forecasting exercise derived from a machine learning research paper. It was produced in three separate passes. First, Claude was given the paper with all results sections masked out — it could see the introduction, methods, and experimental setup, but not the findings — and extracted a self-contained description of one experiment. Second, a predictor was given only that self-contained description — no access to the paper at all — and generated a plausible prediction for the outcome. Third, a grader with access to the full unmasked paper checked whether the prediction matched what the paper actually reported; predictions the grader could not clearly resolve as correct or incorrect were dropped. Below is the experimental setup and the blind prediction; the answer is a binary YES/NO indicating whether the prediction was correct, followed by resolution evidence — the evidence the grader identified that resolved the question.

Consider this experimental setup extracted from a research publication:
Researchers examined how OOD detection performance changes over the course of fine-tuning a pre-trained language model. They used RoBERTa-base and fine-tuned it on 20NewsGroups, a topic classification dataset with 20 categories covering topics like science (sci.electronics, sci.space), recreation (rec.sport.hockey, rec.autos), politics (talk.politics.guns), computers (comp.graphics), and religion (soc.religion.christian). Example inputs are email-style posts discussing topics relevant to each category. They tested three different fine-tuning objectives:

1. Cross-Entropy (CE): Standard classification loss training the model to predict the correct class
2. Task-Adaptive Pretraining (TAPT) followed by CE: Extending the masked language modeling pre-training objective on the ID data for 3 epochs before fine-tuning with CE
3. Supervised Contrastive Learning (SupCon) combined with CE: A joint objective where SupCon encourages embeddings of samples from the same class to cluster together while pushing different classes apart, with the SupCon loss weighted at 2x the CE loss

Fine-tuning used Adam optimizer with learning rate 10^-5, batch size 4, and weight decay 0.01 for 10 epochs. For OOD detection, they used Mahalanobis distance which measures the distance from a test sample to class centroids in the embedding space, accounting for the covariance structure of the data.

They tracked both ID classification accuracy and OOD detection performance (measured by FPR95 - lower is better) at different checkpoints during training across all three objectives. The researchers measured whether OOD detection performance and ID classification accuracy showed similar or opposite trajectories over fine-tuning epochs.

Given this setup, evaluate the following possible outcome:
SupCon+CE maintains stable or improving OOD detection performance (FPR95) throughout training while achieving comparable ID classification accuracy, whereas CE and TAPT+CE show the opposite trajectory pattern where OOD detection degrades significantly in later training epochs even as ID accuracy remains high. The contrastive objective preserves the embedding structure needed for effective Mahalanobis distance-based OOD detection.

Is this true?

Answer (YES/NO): NO